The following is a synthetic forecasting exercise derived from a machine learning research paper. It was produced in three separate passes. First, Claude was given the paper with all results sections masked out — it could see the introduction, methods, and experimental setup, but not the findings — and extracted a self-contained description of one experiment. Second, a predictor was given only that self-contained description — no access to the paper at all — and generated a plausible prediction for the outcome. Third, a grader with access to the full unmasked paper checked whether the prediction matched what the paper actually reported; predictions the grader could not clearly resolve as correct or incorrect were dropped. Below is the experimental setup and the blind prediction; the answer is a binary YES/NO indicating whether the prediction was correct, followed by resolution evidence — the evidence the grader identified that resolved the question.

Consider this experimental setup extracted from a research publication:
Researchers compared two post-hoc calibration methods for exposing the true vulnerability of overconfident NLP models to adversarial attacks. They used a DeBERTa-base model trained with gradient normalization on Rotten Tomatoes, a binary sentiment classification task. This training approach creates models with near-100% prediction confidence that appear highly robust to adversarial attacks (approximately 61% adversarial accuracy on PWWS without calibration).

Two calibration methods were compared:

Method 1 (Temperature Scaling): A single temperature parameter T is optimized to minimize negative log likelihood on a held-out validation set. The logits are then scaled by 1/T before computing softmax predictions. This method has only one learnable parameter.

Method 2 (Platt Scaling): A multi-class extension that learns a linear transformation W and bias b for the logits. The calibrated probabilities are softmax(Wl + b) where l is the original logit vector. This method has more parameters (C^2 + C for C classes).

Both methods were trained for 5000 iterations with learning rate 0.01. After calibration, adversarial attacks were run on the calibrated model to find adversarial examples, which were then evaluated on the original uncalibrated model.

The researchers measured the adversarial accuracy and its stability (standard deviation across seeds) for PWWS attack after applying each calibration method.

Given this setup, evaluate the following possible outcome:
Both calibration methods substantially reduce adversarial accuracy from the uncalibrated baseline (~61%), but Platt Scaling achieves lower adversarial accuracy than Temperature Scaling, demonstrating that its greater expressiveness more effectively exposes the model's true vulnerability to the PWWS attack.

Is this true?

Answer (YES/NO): NO